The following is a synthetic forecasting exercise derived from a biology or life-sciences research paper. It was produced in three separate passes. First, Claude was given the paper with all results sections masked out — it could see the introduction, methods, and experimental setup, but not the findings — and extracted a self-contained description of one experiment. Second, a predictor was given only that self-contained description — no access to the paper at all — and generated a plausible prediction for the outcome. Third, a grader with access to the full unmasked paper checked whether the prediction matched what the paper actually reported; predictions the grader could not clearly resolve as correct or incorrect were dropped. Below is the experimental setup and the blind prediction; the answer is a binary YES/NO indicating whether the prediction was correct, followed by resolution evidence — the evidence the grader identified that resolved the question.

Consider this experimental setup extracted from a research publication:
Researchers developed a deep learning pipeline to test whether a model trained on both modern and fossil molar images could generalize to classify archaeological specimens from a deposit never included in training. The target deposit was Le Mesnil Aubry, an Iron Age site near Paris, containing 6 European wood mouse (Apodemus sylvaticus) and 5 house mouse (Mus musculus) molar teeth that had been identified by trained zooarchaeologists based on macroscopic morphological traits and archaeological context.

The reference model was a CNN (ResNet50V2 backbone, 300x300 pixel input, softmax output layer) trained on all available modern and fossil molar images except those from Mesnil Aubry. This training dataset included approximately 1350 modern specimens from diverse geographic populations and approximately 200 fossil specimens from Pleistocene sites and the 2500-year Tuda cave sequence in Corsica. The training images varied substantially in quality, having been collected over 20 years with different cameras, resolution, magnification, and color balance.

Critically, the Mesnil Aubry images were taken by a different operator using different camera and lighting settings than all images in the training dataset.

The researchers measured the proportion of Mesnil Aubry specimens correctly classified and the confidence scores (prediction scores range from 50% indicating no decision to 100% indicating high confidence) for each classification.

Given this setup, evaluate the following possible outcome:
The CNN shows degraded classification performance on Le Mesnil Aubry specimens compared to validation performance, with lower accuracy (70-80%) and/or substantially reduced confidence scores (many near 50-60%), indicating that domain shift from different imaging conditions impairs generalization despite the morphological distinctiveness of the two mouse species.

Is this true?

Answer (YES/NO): NO